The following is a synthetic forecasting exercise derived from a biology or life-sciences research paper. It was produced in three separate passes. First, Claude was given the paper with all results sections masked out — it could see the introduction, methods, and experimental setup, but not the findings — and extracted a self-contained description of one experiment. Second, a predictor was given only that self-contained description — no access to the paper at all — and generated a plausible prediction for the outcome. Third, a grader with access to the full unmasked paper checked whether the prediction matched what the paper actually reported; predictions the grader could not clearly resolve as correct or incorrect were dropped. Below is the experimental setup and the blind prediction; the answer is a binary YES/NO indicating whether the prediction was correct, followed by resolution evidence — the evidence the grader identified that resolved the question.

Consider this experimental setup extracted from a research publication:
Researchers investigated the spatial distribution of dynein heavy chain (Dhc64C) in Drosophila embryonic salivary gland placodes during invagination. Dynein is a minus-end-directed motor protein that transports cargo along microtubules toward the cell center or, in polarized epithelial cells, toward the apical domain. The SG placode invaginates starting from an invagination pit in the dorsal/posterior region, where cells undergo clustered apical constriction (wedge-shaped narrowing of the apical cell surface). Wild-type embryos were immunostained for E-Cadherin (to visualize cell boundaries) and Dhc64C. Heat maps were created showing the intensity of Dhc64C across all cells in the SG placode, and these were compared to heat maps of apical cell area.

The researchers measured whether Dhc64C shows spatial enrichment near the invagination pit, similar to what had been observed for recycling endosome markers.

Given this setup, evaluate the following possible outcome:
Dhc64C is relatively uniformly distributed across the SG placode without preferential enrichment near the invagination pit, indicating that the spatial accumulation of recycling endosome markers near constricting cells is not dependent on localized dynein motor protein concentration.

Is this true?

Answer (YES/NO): NO